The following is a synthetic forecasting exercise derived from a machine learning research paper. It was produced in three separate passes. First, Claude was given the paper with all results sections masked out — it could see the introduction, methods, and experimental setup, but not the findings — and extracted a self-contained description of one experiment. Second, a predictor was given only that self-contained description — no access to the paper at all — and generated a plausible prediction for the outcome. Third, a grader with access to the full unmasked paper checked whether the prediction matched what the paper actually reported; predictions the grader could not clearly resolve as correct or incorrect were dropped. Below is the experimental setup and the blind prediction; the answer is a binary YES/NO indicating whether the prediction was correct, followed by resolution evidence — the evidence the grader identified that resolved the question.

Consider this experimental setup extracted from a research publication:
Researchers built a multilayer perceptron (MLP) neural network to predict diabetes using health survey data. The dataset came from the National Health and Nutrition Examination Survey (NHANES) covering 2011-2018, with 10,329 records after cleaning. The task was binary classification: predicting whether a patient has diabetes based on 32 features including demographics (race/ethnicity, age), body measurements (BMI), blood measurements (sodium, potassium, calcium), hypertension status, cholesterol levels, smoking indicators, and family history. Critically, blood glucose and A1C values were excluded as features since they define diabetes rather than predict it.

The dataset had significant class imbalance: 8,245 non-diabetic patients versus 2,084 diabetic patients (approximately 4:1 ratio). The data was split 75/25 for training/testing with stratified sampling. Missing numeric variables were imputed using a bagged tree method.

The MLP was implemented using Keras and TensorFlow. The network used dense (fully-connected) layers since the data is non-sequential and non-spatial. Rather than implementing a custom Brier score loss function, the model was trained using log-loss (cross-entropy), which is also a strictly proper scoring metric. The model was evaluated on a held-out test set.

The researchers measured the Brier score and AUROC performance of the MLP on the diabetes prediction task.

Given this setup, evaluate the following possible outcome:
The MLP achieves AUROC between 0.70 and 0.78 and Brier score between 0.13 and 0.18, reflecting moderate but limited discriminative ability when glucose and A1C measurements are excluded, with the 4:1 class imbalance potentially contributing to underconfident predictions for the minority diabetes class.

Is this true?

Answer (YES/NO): NO